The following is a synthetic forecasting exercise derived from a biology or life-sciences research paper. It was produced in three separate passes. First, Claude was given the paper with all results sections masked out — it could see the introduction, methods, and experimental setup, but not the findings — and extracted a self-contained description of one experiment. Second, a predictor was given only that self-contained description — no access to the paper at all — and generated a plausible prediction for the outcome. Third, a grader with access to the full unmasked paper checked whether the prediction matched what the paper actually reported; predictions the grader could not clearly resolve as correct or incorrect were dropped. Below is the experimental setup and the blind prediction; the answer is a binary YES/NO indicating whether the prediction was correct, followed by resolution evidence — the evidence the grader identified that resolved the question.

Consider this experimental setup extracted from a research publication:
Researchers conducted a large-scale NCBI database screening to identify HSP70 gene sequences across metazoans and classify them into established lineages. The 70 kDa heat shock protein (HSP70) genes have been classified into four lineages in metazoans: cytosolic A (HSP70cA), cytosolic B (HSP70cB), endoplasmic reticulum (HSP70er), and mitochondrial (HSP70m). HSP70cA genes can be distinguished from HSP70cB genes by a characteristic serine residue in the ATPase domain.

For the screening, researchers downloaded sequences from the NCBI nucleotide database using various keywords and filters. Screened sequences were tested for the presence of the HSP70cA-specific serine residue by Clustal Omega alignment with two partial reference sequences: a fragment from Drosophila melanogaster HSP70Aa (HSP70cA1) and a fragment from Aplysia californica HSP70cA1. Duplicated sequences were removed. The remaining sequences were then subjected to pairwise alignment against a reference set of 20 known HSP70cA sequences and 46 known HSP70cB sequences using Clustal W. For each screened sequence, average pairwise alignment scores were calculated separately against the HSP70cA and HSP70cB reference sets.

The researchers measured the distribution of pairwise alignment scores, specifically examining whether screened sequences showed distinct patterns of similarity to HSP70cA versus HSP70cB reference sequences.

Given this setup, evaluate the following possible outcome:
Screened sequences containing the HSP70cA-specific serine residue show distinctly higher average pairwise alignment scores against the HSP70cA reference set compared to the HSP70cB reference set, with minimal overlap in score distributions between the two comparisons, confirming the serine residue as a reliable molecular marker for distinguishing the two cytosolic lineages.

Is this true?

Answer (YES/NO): NO